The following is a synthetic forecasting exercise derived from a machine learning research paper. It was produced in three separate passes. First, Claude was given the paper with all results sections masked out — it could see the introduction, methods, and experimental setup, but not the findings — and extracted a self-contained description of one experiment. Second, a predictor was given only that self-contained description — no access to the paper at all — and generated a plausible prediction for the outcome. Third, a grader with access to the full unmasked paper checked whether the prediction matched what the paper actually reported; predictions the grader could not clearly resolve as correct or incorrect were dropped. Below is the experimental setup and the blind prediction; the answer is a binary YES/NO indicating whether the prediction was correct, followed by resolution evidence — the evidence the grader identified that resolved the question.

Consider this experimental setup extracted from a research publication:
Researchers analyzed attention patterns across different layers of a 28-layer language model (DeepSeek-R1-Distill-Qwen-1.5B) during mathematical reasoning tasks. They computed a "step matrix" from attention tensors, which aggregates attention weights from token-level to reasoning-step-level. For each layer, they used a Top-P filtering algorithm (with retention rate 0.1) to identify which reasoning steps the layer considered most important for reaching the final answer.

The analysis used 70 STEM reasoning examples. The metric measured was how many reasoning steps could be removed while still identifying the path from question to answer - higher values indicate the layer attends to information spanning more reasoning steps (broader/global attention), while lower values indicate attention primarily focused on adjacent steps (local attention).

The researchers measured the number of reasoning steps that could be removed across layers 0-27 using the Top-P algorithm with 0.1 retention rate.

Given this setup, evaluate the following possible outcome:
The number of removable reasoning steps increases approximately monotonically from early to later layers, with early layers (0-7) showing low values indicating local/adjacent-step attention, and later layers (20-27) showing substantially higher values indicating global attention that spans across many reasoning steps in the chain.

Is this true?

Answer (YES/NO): NO